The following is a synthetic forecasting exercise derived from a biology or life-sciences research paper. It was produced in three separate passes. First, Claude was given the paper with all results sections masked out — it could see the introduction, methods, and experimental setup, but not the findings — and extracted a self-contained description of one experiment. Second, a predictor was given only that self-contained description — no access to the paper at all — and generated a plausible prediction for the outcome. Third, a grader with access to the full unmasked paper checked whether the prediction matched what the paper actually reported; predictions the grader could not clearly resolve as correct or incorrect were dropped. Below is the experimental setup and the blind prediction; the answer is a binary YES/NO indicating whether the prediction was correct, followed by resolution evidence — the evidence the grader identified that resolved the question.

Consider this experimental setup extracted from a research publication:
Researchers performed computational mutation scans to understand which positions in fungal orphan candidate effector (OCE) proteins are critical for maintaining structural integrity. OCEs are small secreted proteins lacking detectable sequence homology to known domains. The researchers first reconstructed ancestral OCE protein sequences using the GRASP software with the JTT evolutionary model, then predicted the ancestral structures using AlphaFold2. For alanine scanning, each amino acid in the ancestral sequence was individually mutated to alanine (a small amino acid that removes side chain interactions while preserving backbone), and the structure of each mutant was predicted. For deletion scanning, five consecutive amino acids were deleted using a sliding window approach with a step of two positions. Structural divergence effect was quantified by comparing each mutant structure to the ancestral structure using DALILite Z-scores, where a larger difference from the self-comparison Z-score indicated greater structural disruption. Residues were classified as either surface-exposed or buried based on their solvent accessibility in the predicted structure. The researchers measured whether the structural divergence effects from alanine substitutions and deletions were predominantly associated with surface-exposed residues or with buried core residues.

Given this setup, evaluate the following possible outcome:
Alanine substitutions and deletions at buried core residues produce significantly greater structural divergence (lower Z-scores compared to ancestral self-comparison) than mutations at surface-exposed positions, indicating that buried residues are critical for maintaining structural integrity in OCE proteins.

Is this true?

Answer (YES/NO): YES